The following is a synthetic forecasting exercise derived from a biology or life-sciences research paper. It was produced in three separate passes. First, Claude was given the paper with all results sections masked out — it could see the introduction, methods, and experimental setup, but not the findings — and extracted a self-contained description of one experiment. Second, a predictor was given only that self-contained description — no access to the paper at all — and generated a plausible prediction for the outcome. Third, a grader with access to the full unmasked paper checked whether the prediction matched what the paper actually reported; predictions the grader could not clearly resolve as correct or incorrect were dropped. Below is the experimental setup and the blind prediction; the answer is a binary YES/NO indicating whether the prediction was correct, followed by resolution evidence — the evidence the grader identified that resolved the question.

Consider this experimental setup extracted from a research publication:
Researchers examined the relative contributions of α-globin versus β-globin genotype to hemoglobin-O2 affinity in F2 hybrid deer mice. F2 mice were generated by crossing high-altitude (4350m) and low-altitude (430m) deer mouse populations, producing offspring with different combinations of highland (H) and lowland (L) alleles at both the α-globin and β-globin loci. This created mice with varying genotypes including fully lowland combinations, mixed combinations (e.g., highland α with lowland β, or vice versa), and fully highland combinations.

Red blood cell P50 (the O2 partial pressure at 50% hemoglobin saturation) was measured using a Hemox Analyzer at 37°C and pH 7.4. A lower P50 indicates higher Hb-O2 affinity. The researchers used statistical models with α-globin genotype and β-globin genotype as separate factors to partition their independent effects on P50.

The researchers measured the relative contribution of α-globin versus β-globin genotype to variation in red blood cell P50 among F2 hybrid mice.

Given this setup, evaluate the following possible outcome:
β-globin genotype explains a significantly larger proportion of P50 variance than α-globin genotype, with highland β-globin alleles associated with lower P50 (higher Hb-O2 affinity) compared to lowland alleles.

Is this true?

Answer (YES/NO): NO